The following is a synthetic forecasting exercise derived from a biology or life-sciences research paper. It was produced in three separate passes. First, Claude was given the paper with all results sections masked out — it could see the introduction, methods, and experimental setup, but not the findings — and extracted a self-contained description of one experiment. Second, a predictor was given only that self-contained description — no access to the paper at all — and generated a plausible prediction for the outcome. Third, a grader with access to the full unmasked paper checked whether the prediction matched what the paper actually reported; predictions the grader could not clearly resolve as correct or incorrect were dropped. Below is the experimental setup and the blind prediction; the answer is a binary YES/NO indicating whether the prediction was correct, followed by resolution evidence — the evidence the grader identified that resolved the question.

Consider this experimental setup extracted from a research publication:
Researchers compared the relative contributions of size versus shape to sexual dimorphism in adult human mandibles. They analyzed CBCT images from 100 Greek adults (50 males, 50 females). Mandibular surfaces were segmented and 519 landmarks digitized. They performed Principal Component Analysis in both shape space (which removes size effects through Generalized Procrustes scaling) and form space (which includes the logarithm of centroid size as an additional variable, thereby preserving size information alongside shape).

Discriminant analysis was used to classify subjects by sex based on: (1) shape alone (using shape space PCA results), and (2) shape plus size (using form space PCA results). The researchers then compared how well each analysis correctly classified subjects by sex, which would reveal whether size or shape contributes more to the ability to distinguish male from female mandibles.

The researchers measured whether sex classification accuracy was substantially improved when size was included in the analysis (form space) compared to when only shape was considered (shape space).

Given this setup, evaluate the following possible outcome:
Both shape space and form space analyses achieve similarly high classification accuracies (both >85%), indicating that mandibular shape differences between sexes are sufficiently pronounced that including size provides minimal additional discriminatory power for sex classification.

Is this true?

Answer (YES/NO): NO